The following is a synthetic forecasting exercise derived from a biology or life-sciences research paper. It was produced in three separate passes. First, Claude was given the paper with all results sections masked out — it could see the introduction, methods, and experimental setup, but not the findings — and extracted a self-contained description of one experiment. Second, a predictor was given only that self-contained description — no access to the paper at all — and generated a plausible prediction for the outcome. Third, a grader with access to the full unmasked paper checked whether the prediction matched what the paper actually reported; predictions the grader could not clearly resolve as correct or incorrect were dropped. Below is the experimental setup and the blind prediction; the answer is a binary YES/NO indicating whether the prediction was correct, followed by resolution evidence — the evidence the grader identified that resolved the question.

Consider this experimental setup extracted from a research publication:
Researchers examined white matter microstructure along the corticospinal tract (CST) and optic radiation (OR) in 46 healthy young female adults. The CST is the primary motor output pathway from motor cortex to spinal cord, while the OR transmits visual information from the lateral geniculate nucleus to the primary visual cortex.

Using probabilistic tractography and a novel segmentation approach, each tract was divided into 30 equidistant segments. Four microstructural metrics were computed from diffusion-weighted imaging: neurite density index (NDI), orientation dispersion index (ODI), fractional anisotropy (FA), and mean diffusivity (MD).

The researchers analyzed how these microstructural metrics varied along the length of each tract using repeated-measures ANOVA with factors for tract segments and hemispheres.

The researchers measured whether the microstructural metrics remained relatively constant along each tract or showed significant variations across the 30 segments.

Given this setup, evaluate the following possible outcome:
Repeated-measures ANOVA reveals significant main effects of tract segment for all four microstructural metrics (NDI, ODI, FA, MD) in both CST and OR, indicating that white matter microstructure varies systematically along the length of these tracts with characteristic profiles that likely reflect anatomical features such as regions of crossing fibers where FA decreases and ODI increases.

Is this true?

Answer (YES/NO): YES